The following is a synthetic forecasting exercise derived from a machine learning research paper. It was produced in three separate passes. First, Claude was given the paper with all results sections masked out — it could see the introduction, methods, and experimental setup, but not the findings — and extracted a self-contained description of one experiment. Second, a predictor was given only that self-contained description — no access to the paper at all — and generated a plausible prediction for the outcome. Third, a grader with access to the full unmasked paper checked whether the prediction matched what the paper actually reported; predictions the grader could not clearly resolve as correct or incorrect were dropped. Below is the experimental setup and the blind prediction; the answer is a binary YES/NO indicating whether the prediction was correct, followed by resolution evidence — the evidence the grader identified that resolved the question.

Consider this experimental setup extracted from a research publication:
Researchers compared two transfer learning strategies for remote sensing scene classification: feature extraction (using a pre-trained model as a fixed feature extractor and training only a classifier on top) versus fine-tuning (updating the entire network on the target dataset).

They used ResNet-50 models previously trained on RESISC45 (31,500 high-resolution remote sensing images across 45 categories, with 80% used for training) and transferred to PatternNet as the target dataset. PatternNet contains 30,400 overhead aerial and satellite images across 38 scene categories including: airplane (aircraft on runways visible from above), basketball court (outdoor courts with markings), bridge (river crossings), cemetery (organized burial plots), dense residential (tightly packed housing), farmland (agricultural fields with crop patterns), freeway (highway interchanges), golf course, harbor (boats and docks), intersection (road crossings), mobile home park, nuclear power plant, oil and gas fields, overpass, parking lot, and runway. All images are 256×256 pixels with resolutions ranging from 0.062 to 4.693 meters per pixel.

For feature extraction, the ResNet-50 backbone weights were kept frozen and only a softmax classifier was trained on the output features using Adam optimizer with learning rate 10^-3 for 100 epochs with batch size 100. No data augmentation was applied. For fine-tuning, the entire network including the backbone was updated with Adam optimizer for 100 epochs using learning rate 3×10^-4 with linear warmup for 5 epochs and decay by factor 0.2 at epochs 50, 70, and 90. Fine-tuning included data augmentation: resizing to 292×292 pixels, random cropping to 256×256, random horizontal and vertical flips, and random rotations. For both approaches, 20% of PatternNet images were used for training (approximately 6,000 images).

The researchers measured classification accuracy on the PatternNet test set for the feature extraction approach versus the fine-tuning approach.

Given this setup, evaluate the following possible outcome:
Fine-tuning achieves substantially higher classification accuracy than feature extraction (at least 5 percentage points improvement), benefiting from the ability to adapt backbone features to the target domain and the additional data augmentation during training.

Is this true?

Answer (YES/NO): NO